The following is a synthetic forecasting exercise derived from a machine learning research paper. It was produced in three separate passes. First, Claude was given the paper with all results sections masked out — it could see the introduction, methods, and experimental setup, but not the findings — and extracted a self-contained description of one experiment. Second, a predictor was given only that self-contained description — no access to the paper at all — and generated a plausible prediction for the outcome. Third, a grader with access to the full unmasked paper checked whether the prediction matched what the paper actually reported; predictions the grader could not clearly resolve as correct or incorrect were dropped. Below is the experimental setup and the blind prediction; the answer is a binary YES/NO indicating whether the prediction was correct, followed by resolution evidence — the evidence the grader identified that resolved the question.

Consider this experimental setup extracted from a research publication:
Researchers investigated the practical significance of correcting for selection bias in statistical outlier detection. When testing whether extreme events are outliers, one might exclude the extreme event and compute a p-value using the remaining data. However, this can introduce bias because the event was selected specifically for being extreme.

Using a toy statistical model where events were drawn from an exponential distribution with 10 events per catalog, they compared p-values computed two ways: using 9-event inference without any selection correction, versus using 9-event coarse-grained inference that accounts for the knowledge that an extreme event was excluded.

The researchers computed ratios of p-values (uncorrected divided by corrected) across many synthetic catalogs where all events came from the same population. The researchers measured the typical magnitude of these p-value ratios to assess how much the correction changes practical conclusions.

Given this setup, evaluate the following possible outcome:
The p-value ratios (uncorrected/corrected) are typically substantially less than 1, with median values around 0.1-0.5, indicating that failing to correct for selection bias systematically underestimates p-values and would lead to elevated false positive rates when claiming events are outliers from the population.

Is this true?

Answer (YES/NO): NO